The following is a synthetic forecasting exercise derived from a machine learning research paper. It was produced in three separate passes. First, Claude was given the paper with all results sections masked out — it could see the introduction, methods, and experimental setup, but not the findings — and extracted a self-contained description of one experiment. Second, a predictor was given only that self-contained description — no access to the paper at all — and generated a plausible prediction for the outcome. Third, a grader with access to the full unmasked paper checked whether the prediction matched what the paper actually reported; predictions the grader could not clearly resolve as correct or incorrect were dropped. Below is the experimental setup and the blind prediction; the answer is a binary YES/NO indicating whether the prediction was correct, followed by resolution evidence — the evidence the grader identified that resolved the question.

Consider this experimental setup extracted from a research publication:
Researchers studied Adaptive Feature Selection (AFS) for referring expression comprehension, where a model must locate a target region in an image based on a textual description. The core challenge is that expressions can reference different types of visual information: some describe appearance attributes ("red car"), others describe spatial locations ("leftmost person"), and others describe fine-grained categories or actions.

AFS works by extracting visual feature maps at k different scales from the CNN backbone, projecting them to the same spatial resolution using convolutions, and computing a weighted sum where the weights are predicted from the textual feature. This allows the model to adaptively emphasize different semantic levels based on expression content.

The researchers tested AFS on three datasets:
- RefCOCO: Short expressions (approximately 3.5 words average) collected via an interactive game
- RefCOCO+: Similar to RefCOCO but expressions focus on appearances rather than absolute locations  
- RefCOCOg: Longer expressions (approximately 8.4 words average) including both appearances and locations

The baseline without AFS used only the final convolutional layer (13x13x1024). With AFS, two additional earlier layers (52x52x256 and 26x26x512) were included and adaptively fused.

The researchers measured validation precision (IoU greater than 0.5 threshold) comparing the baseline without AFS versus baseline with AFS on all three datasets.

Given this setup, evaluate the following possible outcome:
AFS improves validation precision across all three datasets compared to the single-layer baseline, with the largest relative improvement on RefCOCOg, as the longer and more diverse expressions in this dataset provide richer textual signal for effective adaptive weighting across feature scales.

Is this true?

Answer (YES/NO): NO